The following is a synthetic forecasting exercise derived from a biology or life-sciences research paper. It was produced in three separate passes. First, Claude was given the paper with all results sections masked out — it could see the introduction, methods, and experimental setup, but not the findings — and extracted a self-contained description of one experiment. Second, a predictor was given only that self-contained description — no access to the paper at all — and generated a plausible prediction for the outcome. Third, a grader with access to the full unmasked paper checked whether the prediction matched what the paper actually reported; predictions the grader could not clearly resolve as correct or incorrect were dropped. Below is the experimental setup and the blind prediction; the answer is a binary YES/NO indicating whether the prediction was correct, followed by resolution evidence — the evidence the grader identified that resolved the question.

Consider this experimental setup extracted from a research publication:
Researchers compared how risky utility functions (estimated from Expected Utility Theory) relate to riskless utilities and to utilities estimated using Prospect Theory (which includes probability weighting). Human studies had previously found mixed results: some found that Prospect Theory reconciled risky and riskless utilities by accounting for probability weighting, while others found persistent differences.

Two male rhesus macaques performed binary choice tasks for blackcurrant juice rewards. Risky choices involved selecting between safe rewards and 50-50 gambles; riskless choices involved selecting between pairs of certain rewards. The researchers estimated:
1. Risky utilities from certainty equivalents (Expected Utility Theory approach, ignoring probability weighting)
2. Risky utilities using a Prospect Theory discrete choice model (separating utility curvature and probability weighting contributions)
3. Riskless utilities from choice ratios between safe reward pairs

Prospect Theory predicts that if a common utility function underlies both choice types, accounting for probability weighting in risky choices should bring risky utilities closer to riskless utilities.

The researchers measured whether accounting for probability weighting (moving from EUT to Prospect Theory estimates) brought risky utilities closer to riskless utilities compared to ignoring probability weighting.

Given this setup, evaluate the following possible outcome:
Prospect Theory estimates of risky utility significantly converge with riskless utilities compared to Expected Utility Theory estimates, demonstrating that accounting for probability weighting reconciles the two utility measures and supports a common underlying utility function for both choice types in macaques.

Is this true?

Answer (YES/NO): NO